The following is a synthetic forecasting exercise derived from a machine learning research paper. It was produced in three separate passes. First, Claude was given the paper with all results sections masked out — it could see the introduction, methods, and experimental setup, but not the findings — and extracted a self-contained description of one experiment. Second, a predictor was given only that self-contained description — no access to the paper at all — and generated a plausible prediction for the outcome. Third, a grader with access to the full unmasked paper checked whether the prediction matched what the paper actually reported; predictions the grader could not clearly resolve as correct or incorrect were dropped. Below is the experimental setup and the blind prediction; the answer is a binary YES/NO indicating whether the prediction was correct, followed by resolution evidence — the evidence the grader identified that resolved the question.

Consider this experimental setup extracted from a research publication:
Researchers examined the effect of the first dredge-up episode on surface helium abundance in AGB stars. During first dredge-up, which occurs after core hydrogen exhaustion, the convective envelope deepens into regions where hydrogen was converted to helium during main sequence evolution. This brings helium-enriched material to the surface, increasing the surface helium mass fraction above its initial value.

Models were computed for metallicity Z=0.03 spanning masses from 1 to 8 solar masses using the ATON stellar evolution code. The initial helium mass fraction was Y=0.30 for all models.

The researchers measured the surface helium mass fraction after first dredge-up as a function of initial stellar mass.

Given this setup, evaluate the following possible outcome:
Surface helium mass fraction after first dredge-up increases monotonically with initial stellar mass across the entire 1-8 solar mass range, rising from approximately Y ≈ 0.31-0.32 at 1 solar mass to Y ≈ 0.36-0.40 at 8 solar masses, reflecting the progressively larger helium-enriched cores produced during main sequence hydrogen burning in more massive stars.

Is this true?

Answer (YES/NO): NO